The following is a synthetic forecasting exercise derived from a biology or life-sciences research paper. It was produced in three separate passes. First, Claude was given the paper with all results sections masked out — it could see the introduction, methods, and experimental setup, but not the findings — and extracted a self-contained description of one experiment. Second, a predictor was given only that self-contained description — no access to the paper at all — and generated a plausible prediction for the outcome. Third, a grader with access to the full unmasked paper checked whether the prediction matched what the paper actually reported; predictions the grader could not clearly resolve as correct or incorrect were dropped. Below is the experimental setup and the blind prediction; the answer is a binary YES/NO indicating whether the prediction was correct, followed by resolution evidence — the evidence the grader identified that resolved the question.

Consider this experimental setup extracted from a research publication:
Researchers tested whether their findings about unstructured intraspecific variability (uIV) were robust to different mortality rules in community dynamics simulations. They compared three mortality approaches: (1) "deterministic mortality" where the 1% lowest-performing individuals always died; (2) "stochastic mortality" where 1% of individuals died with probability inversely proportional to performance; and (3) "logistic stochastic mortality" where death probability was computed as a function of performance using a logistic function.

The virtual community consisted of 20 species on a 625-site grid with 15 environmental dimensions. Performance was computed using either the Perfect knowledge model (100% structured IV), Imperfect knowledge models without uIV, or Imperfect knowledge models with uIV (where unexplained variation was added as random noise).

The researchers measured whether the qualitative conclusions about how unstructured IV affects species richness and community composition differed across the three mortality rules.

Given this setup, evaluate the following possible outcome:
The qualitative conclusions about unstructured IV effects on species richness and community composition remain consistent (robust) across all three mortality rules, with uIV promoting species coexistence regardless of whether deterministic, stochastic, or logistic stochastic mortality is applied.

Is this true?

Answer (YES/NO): NO